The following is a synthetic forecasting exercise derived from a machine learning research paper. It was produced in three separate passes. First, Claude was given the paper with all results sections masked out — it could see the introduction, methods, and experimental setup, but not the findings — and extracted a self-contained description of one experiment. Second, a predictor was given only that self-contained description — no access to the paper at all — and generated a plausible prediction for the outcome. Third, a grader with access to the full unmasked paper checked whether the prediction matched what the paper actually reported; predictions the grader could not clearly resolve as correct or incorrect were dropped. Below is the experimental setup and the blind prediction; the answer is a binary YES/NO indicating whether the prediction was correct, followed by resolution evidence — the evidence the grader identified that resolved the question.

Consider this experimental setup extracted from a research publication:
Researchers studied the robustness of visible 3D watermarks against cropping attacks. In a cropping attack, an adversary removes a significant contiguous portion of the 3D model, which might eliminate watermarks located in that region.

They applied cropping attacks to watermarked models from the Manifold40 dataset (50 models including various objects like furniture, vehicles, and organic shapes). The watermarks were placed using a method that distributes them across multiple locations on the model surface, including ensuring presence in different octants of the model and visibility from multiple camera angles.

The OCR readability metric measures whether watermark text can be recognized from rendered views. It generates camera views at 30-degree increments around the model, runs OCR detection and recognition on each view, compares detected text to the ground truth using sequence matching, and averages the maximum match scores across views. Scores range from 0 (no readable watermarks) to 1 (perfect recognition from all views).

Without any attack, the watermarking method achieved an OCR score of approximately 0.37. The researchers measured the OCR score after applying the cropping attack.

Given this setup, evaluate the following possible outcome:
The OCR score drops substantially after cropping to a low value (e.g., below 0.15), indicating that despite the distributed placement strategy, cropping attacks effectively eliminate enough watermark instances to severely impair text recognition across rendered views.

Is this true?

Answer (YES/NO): YES